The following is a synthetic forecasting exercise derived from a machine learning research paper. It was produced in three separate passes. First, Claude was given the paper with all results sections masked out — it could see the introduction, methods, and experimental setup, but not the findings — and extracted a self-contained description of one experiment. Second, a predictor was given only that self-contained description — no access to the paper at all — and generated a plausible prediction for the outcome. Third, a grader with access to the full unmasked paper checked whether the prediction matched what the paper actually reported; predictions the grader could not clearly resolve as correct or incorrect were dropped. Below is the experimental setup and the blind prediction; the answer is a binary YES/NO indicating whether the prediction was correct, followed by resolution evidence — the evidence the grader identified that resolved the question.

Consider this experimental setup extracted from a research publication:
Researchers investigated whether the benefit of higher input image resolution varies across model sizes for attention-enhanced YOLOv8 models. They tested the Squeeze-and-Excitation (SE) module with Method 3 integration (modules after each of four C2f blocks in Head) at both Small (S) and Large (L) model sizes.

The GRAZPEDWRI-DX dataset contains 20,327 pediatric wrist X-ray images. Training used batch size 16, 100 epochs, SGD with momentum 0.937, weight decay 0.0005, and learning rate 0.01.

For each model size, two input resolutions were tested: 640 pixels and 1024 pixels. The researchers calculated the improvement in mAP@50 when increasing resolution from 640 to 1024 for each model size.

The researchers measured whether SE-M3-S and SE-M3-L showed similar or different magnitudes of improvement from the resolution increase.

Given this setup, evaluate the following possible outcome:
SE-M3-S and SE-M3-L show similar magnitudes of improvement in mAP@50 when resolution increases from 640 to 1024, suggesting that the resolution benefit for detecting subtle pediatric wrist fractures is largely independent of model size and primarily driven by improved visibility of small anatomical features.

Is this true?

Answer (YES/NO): NO